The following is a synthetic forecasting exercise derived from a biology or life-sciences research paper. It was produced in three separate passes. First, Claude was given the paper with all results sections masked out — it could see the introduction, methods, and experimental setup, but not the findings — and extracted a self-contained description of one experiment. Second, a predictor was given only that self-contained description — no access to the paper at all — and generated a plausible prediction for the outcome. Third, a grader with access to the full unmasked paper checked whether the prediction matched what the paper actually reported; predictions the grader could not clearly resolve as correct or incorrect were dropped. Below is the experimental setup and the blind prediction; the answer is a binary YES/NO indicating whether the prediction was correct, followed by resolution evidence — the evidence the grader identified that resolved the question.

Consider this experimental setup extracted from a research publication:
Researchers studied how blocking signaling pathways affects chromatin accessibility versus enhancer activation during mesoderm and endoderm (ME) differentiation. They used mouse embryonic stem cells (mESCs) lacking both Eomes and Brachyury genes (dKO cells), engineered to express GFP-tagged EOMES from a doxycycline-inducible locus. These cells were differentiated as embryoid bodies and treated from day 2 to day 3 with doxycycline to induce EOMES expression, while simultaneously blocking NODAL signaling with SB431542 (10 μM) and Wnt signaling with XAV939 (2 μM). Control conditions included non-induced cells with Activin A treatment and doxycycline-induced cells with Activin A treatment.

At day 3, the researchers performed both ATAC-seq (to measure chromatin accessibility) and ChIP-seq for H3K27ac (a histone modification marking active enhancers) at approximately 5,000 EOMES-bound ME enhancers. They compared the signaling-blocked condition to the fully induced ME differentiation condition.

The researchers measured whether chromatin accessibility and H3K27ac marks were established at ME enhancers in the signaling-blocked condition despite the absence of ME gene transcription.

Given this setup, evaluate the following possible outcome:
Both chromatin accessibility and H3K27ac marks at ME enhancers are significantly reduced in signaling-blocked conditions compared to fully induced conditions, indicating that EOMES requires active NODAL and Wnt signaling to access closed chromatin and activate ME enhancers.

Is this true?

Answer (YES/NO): NO